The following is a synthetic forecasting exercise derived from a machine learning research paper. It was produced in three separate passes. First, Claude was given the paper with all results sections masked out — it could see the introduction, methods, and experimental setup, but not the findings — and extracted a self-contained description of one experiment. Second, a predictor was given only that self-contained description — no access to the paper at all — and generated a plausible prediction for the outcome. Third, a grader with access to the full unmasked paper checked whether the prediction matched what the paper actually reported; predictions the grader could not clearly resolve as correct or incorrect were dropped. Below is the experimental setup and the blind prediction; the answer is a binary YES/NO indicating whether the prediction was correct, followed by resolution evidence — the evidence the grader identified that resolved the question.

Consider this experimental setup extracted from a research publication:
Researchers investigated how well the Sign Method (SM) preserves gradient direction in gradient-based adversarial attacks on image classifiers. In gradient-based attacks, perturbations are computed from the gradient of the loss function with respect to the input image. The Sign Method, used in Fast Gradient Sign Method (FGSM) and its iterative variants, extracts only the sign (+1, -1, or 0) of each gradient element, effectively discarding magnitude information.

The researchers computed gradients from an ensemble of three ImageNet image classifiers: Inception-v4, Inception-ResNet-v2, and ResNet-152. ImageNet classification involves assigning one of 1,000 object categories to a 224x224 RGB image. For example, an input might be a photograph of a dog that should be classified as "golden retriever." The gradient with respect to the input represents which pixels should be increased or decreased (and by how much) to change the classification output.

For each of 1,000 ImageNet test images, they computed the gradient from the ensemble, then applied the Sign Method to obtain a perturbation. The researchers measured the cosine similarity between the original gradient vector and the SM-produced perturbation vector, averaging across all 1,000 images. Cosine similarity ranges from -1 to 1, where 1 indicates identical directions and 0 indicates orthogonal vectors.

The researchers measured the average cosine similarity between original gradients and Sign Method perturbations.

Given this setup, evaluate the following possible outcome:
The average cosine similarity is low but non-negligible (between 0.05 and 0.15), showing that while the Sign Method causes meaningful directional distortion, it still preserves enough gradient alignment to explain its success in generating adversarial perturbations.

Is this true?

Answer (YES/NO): NO